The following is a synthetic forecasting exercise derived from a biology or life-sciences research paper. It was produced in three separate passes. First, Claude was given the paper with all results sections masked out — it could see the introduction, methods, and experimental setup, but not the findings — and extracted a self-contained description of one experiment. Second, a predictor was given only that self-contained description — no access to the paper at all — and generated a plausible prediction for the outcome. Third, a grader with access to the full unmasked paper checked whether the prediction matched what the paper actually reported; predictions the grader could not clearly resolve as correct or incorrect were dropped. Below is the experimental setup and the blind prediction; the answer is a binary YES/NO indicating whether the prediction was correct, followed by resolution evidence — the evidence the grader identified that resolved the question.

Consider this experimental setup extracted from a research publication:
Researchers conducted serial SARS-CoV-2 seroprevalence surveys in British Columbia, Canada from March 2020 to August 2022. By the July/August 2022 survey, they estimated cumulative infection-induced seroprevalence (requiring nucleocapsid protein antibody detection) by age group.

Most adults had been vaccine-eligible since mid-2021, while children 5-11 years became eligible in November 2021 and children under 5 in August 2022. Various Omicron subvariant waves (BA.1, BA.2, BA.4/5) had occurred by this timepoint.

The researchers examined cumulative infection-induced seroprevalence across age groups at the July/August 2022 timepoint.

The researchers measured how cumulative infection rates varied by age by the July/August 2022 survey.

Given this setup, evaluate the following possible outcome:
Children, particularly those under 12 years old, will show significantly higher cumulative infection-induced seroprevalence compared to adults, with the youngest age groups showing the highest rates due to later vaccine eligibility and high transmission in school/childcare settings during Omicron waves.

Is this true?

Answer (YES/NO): YES